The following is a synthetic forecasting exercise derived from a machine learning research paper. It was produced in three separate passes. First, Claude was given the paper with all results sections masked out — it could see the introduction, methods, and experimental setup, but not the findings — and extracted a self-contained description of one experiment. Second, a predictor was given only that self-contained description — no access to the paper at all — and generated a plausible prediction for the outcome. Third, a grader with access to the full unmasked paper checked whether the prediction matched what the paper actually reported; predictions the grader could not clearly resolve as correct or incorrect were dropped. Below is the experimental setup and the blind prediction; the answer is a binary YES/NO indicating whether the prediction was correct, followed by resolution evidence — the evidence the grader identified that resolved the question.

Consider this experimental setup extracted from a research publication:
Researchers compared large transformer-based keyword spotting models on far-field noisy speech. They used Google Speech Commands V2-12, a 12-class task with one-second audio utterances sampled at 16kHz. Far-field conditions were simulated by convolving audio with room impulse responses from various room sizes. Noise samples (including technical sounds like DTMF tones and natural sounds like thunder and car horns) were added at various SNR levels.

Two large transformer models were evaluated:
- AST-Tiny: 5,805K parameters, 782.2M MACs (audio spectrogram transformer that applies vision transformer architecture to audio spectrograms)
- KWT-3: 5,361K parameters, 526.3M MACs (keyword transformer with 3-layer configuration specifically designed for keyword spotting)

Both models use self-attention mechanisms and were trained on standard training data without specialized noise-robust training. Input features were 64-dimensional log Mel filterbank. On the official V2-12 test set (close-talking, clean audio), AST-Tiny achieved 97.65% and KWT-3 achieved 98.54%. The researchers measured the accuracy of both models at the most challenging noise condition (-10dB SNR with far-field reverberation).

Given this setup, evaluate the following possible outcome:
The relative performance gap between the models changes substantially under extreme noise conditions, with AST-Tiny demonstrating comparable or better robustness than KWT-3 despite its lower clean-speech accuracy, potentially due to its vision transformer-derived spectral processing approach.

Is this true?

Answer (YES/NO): YES